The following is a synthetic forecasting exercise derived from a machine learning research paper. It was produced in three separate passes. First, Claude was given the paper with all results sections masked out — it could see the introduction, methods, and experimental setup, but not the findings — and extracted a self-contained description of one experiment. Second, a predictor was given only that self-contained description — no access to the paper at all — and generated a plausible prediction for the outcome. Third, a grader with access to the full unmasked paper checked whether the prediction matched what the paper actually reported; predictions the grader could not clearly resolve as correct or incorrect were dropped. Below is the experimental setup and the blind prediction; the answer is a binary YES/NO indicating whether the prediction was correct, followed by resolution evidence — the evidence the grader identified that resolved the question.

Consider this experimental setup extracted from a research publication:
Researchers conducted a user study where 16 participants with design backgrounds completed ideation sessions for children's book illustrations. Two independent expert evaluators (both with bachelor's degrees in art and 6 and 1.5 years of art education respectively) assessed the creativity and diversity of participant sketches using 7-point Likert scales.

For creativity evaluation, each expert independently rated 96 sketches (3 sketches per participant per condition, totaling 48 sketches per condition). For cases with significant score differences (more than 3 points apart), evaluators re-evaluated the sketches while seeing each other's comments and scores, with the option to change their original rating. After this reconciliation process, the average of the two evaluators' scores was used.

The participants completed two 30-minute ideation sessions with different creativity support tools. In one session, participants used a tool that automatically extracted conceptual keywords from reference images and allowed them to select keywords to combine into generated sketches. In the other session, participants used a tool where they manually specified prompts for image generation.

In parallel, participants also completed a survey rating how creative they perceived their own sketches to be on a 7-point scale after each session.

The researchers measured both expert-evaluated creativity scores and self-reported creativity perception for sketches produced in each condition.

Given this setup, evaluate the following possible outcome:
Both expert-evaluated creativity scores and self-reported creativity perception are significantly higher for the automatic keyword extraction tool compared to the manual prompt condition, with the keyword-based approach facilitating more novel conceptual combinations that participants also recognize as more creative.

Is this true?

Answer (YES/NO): NO